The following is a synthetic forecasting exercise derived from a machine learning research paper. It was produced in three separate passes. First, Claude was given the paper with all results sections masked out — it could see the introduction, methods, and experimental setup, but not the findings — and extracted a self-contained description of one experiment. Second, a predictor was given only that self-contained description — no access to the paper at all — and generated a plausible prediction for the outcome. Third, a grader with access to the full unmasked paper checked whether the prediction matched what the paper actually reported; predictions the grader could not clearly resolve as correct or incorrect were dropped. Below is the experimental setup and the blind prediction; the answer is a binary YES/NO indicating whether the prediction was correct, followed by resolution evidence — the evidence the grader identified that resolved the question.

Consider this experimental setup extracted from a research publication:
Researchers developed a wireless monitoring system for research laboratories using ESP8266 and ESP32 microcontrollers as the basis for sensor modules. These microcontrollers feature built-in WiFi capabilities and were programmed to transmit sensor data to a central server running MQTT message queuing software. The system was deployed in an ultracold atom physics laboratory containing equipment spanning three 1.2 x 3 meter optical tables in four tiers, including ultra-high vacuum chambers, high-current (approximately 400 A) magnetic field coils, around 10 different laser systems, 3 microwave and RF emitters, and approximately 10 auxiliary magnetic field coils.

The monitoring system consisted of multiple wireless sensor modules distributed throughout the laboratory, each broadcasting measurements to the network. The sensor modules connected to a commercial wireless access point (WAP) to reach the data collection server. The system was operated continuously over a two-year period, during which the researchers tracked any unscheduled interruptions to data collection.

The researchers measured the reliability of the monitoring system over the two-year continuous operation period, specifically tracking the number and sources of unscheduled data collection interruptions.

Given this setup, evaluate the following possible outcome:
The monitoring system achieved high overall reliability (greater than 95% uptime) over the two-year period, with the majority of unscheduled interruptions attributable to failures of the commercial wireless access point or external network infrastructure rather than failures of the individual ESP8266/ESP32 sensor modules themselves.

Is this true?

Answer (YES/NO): YES